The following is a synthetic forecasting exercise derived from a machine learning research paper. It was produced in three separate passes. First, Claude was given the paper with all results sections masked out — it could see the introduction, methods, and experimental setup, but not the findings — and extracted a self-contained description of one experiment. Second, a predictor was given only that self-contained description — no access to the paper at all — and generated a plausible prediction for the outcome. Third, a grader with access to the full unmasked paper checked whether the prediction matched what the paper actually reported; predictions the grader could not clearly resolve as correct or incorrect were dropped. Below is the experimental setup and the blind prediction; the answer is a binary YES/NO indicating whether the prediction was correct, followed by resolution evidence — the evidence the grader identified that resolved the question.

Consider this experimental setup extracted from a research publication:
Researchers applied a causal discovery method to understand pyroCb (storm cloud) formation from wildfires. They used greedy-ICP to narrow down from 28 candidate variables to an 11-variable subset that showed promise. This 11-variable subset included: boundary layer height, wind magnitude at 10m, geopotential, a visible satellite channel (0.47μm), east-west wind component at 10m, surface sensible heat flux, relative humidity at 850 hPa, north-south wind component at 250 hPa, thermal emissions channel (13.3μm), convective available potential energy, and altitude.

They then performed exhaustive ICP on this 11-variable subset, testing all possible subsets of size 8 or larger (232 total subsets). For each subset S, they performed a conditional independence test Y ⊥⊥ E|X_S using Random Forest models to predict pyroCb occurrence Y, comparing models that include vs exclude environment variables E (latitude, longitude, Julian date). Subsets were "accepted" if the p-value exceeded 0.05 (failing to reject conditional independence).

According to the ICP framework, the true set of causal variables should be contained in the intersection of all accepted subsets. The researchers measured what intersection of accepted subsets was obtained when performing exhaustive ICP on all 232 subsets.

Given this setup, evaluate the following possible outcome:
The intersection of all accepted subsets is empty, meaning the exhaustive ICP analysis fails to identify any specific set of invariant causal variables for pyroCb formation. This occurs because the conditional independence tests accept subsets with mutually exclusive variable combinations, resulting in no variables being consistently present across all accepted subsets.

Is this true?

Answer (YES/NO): YES